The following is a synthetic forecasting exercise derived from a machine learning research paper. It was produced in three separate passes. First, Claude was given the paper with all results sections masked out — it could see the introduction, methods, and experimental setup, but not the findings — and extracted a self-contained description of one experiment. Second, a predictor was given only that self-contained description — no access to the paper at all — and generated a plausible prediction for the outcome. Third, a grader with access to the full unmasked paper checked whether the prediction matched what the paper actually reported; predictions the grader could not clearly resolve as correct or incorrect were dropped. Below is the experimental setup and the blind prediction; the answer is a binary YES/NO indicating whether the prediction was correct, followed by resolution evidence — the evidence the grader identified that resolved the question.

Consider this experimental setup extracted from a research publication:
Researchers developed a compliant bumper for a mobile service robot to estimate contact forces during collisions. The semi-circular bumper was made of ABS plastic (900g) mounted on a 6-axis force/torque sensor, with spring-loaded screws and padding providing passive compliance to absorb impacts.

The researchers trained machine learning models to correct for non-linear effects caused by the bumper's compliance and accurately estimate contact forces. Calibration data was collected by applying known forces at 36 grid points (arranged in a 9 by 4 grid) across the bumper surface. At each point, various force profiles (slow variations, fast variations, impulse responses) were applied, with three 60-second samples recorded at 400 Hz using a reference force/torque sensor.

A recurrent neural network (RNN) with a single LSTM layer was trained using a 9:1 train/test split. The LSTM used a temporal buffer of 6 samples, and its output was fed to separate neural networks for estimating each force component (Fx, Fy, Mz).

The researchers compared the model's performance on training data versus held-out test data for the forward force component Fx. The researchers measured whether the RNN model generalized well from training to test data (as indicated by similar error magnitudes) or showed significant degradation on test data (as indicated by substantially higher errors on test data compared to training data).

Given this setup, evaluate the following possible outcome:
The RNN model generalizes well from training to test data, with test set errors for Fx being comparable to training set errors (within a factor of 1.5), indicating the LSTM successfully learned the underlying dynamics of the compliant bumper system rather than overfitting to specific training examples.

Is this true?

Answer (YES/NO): YES